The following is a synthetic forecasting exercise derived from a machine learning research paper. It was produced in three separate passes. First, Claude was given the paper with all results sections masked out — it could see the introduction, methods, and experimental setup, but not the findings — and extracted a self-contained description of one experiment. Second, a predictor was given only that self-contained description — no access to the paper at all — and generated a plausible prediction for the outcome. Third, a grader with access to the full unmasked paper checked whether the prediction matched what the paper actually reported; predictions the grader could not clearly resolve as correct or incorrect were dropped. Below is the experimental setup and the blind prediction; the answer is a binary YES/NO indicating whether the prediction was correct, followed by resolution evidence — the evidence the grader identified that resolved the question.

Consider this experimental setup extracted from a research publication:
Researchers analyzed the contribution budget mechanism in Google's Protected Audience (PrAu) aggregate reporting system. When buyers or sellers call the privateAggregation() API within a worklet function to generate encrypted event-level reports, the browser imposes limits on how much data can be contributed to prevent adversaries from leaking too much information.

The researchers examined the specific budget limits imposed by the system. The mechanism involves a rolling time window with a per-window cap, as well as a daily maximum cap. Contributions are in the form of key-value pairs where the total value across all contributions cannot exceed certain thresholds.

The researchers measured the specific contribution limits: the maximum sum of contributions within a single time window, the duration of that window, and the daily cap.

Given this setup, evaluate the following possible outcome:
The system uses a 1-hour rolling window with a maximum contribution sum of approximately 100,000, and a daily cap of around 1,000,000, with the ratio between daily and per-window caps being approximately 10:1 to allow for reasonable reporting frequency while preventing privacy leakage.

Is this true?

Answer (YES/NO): NO